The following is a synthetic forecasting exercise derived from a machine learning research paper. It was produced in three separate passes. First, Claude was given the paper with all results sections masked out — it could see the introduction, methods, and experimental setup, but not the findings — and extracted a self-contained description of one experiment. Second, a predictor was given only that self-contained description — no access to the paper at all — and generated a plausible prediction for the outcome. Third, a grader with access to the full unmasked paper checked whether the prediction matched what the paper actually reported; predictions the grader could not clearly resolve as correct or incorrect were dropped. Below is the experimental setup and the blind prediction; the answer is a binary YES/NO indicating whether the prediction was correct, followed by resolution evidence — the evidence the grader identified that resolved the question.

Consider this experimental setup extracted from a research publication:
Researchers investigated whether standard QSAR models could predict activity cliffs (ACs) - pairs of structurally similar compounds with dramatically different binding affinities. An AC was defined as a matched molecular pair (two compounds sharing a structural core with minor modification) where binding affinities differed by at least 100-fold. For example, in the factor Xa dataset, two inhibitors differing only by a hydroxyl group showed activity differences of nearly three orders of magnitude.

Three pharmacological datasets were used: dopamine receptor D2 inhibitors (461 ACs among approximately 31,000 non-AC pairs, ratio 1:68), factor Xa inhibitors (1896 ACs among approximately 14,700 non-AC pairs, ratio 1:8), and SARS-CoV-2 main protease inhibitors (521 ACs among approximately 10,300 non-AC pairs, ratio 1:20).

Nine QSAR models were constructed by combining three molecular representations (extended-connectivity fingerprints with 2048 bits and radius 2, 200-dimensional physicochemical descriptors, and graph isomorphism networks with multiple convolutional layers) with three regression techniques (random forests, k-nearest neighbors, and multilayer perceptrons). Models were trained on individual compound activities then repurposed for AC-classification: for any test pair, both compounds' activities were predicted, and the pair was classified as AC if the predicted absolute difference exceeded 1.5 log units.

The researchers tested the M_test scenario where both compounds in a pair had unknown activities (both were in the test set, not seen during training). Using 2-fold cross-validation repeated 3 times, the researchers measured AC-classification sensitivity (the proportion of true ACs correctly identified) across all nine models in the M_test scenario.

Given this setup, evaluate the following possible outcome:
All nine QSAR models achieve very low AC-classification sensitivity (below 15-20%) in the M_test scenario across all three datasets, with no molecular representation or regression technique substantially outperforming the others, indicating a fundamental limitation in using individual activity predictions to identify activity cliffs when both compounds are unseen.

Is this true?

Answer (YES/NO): NO